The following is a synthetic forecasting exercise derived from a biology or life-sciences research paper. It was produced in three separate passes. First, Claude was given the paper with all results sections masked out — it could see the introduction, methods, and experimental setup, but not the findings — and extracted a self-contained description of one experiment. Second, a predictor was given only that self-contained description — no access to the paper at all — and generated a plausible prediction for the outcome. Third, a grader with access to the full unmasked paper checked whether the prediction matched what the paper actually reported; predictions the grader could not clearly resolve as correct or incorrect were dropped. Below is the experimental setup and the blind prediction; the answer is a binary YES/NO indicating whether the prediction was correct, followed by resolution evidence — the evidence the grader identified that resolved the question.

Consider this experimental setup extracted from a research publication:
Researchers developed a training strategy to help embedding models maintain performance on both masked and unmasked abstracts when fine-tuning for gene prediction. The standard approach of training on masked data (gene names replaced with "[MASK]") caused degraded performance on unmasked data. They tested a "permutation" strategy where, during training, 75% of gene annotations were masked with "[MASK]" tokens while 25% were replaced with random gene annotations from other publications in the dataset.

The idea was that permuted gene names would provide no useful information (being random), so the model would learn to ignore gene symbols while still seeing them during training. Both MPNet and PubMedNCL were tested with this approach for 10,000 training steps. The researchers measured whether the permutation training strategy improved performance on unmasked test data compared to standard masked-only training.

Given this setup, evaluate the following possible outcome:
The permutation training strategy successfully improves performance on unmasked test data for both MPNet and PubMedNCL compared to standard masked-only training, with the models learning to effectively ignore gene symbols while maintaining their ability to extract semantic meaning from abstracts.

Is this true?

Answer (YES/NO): NO